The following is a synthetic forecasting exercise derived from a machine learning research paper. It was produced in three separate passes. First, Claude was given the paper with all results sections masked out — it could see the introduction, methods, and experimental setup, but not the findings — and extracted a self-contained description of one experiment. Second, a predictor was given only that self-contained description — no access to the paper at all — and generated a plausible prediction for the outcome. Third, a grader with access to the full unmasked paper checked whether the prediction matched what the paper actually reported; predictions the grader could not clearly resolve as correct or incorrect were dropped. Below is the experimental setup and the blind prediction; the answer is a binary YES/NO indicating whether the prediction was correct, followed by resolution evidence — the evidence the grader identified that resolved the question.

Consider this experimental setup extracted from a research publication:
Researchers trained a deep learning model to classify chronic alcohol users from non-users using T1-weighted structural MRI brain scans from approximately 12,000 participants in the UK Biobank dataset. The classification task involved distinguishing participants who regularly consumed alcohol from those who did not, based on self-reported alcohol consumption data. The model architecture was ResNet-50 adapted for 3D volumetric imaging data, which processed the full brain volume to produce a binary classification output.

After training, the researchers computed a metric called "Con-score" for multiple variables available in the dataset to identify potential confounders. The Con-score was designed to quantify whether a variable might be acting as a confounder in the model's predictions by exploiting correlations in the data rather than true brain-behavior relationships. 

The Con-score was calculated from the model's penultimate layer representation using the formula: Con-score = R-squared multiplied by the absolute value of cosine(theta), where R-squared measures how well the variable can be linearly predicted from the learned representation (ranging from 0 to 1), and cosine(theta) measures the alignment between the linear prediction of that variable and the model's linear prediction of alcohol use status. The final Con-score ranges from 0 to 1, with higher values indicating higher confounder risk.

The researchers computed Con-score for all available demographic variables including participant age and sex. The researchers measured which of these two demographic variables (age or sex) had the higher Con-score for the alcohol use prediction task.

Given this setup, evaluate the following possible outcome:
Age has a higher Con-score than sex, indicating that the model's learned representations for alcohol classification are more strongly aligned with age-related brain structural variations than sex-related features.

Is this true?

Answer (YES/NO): NO